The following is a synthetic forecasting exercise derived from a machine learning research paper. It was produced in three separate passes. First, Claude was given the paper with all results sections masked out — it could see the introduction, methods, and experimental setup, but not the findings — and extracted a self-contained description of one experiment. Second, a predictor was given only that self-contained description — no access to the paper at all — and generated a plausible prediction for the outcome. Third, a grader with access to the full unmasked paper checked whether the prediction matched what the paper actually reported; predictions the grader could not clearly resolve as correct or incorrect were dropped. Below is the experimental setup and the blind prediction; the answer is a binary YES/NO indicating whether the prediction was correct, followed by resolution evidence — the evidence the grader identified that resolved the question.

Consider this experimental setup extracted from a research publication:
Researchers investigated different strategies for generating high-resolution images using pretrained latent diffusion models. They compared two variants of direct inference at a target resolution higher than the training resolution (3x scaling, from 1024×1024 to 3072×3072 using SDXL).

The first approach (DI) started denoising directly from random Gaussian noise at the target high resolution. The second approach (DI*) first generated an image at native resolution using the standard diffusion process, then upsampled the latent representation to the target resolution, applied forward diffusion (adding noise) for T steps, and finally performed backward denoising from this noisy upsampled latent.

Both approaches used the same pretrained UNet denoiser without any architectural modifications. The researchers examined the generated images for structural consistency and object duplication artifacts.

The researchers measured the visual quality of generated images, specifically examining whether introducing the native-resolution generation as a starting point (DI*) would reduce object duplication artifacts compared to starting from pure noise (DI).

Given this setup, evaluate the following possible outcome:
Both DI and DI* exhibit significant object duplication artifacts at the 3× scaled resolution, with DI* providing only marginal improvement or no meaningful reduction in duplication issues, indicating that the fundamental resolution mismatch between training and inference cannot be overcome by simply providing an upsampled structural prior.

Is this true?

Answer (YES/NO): YES